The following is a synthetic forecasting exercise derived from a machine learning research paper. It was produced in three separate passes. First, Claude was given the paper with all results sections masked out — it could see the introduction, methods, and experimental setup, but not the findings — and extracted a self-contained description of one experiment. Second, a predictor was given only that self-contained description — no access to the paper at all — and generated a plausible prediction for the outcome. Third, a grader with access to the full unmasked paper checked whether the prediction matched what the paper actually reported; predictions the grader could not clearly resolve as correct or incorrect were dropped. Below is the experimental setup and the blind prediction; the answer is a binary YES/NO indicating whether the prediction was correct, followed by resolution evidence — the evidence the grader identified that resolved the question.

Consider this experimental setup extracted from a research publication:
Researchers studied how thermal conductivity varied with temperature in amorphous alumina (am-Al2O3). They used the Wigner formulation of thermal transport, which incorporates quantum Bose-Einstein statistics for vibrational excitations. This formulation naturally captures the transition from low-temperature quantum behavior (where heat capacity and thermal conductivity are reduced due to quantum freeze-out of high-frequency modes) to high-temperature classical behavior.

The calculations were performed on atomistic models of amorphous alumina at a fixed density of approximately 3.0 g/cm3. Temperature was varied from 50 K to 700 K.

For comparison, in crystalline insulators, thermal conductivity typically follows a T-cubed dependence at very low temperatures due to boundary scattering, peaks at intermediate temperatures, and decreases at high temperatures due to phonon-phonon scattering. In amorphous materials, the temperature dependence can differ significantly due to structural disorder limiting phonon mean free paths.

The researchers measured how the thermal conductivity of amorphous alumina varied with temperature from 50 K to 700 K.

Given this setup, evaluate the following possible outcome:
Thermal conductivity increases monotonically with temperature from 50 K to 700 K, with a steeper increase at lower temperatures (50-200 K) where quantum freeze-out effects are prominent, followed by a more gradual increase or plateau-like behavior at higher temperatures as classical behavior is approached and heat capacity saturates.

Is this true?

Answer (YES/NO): YES